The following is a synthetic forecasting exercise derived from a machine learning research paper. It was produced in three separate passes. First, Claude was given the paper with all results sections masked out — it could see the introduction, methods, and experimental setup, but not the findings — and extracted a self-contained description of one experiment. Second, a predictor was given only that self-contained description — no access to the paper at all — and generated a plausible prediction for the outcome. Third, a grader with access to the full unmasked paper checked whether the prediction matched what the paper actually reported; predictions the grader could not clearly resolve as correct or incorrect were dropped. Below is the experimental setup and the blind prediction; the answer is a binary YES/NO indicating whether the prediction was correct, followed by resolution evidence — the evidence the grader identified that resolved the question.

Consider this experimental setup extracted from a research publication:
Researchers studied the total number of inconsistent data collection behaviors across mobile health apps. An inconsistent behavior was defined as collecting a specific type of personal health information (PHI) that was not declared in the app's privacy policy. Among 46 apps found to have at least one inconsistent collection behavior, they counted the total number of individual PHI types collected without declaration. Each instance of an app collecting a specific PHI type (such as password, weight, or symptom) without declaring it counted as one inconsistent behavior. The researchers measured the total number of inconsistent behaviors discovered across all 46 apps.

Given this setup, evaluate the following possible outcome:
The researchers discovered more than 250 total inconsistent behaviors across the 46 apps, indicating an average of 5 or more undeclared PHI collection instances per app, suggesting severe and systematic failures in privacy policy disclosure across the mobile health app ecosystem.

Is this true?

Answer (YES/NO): NO